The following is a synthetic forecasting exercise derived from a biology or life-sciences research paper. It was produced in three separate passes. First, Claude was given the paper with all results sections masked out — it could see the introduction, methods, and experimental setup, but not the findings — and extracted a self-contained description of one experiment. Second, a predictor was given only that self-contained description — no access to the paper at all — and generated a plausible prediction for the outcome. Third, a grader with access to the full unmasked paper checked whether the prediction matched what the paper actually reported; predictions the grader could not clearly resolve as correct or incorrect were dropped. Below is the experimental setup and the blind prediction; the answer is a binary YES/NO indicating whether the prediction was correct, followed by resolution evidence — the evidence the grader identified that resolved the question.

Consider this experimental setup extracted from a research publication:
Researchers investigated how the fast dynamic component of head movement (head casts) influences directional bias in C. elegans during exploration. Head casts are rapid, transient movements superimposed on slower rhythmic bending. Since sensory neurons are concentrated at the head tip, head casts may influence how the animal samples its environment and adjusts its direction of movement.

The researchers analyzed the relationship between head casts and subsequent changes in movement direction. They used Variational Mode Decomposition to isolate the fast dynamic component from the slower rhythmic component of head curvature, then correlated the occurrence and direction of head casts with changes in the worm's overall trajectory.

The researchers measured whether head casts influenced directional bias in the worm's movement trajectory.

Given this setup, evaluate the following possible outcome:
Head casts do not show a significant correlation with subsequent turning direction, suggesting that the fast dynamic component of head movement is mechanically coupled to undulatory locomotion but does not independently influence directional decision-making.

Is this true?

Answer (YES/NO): NO